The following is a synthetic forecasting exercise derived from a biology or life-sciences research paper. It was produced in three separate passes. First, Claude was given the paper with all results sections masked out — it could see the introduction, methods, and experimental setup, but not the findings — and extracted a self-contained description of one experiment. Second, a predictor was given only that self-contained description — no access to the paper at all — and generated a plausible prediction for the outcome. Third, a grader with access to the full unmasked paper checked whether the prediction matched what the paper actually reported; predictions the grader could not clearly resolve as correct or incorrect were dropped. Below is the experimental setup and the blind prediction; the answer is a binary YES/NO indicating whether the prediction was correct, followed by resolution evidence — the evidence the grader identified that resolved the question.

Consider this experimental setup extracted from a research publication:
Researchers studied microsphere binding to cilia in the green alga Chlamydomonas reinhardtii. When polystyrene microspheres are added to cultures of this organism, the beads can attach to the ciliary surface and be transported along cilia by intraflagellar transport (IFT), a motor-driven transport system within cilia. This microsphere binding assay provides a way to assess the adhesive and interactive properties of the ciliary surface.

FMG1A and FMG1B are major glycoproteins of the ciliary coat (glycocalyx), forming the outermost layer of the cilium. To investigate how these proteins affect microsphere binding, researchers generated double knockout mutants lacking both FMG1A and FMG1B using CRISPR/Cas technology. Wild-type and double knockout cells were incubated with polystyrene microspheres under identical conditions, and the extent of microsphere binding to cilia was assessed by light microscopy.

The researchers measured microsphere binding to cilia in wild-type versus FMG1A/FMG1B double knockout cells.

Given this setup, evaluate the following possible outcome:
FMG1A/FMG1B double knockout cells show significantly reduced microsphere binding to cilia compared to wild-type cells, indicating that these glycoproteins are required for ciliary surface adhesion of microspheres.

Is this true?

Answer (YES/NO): NO